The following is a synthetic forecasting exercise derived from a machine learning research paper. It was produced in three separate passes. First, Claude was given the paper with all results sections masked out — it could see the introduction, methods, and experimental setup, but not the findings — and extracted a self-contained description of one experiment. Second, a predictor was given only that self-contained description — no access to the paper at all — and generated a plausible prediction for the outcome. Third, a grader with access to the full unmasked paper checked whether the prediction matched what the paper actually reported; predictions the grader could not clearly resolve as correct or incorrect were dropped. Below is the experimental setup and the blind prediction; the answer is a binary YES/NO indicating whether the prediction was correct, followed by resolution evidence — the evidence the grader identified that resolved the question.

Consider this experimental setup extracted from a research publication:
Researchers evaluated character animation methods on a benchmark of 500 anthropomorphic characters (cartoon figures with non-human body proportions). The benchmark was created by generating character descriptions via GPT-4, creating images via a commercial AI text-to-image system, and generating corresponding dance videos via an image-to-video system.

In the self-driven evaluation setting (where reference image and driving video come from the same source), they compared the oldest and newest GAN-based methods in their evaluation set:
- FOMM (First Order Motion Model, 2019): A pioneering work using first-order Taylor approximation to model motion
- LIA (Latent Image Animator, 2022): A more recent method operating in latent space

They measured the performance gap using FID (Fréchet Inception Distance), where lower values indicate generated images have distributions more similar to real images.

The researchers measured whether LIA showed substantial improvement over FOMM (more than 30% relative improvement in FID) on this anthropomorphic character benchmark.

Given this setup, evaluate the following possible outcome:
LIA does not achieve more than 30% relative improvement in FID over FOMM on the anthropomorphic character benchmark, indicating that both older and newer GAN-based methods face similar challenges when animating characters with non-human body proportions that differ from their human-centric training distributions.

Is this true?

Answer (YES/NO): NO